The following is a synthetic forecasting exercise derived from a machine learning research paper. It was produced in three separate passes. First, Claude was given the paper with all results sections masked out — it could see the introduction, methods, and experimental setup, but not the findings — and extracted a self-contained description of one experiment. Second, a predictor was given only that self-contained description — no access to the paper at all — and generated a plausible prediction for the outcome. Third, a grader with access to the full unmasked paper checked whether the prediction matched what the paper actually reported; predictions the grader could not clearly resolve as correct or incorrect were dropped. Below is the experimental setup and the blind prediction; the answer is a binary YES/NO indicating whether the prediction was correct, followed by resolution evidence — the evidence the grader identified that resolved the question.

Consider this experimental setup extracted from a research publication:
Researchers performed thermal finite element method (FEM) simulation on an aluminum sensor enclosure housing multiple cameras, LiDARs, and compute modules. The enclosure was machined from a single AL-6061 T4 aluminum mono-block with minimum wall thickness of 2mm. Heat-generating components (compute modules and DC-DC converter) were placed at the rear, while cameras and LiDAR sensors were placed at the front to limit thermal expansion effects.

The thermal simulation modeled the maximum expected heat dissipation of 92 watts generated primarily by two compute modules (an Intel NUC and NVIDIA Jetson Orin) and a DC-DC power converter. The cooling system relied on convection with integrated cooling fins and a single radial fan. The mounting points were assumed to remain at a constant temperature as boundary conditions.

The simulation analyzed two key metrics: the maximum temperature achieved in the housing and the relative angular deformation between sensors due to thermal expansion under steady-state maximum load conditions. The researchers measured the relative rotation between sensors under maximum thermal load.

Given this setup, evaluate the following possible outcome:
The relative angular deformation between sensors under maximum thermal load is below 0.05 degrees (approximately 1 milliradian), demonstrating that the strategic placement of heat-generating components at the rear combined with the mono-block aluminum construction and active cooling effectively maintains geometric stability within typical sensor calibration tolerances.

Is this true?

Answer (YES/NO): YES